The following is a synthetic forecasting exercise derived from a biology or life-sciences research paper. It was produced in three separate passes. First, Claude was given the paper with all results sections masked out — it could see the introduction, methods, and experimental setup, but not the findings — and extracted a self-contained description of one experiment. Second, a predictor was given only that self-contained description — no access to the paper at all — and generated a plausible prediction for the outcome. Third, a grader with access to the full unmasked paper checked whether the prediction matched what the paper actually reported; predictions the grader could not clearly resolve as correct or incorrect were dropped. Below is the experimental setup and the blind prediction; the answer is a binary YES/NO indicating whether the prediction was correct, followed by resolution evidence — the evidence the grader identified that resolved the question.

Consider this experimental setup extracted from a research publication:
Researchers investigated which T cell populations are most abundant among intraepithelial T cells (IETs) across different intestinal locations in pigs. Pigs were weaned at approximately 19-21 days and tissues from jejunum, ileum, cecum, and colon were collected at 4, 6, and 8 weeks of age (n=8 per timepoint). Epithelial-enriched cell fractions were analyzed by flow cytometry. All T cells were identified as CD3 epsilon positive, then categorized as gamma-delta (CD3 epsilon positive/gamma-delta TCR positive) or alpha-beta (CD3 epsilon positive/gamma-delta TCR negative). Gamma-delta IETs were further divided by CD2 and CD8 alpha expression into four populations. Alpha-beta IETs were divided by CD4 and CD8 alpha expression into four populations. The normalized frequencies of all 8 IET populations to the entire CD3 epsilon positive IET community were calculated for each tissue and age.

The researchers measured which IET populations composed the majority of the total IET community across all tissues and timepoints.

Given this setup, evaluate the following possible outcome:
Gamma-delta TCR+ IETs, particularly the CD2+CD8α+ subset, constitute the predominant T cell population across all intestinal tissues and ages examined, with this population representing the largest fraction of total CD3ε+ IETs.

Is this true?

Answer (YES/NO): NO